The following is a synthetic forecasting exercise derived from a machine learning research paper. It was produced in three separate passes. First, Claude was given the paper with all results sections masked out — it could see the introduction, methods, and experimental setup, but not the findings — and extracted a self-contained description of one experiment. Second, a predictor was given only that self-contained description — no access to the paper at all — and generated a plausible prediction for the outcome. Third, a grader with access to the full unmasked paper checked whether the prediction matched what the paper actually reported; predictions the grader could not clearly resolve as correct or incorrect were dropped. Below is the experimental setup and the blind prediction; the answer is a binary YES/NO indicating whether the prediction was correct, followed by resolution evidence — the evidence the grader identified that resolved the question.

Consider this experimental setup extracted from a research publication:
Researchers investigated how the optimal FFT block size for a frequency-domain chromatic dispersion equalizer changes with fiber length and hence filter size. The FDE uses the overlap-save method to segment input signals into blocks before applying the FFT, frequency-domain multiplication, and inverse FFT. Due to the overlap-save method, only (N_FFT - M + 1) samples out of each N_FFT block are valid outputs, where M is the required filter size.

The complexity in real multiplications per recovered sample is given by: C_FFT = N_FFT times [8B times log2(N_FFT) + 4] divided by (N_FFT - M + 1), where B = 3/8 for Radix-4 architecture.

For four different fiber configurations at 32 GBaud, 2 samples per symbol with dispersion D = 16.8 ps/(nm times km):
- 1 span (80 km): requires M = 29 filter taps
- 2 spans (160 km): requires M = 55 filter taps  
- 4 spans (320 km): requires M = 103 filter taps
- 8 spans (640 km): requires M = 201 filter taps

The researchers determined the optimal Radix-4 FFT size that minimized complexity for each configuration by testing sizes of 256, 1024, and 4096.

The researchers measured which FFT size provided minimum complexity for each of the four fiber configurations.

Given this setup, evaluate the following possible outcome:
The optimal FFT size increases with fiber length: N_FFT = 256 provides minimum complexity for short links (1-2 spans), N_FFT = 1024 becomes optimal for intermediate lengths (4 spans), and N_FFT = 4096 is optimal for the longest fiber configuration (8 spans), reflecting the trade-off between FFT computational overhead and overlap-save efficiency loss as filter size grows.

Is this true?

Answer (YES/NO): YES